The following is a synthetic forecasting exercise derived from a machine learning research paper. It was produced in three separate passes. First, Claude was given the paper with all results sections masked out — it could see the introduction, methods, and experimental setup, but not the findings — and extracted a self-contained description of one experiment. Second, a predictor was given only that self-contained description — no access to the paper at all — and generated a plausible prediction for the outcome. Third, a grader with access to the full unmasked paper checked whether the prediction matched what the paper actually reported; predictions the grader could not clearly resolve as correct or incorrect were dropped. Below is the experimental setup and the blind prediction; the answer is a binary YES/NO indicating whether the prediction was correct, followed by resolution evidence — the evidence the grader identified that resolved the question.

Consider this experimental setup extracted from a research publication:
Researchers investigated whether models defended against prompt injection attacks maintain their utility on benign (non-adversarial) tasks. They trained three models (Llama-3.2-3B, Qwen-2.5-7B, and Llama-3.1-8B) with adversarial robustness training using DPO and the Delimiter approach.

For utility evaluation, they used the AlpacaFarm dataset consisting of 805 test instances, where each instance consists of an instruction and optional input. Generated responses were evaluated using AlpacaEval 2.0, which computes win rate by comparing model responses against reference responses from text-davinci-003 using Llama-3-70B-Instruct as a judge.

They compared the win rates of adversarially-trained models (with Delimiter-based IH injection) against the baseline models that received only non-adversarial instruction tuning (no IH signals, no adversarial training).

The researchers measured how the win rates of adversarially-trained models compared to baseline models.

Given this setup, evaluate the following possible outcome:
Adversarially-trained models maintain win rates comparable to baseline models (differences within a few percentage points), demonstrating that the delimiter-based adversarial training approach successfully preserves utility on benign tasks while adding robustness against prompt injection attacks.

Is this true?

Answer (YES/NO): YES